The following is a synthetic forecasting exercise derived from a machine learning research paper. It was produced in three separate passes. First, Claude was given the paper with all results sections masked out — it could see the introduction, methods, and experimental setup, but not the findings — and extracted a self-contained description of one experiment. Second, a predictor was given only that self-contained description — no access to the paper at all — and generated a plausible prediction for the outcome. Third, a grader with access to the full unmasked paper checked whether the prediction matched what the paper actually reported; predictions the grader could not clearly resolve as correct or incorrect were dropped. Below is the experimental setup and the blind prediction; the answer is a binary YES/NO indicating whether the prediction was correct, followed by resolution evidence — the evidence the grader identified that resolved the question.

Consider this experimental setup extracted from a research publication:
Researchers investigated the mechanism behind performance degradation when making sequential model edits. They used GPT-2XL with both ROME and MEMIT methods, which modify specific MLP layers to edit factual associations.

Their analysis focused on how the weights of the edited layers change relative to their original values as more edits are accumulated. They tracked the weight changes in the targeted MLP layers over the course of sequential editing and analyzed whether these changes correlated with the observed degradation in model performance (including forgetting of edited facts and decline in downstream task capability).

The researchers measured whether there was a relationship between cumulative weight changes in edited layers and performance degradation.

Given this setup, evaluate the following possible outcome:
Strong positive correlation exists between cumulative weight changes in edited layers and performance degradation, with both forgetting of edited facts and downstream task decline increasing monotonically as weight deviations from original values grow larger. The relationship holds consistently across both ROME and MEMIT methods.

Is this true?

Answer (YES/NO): NO